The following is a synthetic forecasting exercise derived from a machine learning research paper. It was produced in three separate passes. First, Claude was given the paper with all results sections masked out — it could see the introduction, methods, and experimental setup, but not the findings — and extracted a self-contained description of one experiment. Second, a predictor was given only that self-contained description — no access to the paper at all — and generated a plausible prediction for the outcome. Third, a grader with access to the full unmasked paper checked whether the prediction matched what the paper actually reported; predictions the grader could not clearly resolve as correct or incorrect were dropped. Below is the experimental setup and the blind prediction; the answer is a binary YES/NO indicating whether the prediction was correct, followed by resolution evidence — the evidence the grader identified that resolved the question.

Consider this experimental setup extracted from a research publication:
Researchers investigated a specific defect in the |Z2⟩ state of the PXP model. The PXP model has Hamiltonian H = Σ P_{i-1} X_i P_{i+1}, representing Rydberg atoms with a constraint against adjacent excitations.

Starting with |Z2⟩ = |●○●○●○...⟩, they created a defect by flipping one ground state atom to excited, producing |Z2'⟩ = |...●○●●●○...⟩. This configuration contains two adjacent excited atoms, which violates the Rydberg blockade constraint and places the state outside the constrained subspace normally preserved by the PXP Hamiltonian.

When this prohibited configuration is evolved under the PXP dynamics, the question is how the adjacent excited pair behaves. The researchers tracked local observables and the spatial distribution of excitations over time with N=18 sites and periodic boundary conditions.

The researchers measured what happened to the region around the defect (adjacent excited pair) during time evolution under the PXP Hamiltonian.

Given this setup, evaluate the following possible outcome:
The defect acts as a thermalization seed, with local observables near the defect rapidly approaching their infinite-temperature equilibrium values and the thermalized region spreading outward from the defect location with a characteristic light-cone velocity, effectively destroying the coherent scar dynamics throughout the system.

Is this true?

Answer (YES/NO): NO